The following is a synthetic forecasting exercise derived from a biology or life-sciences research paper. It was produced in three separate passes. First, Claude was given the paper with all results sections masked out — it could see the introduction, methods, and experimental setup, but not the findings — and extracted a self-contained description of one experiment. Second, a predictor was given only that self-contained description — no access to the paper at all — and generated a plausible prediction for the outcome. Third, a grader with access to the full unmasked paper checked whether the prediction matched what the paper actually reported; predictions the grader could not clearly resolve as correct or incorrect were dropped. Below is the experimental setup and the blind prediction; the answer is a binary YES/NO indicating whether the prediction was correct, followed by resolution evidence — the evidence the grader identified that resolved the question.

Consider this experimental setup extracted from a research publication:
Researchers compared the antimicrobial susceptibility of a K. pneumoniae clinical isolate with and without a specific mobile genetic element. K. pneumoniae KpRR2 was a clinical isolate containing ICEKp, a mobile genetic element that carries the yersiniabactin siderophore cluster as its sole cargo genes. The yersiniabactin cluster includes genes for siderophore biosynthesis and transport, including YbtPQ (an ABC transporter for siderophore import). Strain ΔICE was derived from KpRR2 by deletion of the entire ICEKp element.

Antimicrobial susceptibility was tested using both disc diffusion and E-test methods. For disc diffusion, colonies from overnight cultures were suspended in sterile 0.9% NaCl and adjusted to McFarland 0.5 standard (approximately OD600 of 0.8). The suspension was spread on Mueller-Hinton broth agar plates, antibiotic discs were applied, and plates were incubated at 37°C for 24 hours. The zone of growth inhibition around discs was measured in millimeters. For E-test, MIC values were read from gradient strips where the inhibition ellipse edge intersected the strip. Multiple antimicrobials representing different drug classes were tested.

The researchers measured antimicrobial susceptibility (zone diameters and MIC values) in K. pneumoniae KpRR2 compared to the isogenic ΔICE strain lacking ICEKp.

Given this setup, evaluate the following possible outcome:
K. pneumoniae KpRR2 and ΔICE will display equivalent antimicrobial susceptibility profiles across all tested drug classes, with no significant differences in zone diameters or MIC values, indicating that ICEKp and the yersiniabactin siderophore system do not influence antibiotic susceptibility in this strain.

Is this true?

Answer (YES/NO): NO